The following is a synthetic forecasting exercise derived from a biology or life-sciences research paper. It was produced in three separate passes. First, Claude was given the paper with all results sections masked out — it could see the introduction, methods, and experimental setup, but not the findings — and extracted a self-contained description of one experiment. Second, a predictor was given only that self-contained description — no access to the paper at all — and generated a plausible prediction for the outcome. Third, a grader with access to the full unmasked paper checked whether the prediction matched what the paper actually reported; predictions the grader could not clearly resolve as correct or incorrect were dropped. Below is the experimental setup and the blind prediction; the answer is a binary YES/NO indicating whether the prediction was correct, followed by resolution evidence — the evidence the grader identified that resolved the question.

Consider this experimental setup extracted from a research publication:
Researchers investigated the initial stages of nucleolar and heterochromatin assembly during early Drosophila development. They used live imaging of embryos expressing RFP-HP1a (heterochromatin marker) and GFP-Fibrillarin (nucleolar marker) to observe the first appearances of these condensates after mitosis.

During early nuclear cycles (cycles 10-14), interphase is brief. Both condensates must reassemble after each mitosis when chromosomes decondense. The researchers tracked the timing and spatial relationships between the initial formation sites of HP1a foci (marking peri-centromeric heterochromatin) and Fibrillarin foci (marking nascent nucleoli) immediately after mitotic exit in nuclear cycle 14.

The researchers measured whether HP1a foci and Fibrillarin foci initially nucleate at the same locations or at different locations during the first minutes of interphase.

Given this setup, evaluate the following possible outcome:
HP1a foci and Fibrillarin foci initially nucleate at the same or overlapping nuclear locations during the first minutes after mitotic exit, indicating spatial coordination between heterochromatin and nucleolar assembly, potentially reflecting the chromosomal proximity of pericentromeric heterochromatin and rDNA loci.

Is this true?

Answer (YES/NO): NO